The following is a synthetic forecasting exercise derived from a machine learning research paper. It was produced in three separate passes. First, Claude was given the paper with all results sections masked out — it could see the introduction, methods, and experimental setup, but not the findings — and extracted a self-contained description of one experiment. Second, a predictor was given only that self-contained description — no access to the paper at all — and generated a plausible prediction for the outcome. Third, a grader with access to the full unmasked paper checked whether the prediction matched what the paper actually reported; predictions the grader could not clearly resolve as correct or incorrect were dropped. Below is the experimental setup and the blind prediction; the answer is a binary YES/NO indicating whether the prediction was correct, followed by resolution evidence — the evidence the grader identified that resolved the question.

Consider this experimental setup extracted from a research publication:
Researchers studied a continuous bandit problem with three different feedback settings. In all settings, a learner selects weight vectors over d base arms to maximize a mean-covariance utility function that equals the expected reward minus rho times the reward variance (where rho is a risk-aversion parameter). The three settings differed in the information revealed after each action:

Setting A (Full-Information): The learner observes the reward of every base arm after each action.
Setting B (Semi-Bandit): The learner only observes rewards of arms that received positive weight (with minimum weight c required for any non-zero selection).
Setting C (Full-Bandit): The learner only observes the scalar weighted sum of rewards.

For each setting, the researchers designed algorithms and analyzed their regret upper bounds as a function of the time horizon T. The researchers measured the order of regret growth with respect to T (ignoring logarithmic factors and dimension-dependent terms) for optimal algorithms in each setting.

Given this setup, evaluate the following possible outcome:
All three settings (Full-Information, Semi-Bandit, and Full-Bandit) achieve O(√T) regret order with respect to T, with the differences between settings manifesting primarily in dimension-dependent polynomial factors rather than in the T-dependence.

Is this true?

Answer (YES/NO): NO